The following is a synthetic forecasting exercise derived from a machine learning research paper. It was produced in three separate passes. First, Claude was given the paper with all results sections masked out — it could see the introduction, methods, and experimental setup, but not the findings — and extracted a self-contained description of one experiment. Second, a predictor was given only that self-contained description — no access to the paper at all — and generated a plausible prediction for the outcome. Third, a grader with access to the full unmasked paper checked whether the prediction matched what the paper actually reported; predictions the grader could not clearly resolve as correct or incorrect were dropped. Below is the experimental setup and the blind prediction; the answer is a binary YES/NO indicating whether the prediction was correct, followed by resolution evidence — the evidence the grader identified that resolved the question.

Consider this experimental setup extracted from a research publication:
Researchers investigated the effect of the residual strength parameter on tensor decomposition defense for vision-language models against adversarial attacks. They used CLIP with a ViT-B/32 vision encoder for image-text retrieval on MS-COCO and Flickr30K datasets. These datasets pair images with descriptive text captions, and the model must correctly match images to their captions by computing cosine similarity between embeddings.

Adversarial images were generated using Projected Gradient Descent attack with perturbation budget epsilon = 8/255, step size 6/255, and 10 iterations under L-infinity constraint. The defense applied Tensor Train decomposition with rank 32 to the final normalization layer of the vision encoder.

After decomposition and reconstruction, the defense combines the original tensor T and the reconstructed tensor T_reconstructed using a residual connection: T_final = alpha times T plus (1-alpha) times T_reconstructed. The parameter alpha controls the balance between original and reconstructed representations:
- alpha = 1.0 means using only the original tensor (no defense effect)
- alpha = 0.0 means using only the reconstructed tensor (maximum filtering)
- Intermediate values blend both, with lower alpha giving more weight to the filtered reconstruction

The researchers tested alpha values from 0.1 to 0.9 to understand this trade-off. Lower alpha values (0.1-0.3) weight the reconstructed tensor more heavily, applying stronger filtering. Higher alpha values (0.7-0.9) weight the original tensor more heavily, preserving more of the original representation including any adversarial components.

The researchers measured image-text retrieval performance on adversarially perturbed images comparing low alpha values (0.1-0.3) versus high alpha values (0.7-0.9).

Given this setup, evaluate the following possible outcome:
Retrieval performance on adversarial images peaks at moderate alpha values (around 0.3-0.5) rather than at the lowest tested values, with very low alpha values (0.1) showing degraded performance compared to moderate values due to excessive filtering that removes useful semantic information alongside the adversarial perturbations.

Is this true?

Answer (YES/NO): NO